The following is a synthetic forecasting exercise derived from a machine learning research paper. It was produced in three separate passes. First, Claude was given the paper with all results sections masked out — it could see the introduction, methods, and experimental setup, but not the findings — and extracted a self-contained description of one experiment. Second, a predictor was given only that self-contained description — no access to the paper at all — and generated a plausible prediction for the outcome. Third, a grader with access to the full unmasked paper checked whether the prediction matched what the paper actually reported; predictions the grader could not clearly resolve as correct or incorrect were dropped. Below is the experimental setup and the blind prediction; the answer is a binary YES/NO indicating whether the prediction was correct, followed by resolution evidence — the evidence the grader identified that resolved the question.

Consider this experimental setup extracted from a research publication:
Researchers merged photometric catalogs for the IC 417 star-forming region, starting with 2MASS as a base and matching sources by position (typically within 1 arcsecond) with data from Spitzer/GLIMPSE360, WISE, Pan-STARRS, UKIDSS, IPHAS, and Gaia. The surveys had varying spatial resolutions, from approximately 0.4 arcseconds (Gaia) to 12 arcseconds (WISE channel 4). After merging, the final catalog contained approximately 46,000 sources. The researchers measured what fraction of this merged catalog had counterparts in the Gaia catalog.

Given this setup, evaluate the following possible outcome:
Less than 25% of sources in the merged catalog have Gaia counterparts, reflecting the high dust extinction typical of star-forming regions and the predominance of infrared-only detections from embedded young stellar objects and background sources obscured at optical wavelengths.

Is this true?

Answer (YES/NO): NO